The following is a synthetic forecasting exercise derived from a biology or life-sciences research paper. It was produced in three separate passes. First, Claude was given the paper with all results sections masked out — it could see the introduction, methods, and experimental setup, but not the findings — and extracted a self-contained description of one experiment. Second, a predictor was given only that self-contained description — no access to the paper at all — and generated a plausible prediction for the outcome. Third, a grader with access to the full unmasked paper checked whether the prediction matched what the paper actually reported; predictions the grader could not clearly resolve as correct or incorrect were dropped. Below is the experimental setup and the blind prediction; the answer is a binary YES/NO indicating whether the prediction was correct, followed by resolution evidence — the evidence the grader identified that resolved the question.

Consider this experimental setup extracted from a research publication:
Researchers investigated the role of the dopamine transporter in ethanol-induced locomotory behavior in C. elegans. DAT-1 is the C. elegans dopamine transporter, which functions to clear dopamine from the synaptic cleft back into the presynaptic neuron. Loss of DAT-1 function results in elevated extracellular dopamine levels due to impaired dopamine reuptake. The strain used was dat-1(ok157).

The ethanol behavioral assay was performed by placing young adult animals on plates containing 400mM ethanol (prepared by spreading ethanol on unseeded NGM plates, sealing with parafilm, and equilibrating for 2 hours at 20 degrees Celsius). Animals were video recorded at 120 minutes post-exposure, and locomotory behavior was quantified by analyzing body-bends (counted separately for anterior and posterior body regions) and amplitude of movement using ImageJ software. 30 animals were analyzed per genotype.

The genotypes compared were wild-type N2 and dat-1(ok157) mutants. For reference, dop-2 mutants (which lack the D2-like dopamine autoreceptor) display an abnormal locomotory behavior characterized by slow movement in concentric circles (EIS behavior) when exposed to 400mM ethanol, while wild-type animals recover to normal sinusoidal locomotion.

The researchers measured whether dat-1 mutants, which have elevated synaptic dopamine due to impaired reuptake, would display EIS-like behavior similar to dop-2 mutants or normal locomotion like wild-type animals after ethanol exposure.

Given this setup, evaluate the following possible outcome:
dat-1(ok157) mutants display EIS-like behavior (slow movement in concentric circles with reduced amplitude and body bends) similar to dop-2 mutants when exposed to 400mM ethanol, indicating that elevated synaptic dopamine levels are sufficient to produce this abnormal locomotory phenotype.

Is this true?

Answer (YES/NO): NO